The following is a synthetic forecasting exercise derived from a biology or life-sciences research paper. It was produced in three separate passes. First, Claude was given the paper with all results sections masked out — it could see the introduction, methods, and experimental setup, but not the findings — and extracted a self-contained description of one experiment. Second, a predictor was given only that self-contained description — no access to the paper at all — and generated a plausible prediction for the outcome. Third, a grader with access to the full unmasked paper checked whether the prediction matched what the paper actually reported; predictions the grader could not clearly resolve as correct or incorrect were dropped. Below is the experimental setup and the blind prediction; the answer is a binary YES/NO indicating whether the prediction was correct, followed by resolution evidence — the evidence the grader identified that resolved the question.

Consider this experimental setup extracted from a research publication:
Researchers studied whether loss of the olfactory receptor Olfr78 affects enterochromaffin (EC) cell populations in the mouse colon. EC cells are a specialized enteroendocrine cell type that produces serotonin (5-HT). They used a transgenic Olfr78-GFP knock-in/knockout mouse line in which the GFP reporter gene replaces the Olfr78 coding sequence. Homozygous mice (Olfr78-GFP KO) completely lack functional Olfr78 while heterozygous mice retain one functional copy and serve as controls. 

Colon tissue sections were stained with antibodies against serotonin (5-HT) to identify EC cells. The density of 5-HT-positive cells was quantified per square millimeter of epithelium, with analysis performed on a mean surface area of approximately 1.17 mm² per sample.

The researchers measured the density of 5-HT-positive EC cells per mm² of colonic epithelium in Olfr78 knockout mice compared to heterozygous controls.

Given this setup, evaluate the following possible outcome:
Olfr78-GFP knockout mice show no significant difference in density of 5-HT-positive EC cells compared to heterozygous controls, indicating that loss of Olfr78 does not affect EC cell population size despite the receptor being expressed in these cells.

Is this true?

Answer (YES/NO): NO